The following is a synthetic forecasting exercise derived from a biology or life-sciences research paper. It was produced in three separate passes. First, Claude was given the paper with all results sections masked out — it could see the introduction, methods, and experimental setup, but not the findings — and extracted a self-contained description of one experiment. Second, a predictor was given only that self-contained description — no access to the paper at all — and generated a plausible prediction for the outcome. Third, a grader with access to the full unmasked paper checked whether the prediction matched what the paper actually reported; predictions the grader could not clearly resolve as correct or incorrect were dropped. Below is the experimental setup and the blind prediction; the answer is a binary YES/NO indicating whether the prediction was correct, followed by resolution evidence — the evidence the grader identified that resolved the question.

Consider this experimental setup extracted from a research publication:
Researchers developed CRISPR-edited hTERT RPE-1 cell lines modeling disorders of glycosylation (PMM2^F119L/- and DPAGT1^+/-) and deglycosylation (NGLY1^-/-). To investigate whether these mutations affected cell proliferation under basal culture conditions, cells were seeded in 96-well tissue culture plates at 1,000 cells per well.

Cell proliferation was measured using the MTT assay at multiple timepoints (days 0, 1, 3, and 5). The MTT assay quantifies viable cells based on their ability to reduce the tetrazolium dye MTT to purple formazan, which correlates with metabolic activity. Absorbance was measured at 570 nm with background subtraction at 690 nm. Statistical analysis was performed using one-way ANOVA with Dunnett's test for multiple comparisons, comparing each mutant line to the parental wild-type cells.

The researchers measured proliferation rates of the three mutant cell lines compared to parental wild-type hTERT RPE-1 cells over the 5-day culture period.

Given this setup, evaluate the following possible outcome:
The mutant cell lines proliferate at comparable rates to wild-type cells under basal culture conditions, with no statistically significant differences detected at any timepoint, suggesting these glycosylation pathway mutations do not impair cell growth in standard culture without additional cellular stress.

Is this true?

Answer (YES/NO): NO